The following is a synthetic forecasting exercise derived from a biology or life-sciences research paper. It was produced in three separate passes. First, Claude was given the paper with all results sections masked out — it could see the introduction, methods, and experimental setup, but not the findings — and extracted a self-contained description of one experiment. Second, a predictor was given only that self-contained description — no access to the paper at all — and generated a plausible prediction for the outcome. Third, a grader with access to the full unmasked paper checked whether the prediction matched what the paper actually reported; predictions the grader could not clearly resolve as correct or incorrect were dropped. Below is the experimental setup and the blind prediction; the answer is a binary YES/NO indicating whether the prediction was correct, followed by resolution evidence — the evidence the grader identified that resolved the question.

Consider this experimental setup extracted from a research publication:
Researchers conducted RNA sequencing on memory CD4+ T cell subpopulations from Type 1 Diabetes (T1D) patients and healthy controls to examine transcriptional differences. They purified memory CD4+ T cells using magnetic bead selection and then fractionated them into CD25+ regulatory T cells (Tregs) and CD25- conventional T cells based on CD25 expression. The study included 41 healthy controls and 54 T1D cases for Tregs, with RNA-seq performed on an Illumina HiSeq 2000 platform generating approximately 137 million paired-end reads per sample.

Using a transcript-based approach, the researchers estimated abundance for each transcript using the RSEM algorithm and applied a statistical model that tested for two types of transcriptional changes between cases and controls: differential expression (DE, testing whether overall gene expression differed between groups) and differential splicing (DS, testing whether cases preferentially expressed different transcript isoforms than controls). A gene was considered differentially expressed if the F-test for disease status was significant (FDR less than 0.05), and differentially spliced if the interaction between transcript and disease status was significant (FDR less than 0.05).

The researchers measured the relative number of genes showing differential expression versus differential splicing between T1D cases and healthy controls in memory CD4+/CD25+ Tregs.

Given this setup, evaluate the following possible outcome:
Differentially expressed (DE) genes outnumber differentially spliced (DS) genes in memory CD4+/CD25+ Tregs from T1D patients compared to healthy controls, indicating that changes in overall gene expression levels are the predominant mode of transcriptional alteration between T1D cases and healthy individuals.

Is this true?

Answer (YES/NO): NO